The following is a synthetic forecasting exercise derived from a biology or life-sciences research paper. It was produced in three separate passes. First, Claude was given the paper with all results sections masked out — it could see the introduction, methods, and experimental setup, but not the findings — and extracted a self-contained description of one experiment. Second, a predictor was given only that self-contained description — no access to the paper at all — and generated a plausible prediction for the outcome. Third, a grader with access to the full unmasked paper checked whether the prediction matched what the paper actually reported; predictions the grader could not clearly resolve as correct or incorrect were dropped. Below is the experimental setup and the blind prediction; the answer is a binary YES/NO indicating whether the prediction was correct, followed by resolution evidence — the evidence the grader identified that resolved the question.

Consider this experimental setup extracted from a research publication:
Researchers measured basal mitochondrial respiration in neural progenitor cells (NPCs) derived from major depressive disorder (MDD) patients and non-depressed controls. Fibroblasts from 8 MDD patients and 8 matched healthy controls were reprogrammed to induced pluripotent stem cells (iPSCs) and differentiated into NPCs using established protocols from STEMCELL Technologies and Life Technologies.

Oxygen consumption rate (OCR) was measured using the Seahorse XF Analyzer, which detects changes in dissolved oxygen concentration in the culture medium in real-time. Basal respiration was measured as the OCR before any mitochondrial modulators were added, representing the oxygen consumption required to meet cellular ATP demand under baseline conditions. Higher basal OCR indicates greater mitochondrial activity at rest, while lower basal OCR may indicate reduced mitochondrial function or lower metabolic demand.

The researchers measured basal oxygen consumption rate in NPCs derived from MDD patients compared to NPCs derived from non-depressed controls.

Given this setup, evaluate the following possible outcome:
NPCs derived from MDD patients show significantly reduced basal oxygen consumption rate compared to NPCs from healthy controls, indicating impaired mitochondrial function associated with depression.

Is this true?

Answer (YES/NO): YES